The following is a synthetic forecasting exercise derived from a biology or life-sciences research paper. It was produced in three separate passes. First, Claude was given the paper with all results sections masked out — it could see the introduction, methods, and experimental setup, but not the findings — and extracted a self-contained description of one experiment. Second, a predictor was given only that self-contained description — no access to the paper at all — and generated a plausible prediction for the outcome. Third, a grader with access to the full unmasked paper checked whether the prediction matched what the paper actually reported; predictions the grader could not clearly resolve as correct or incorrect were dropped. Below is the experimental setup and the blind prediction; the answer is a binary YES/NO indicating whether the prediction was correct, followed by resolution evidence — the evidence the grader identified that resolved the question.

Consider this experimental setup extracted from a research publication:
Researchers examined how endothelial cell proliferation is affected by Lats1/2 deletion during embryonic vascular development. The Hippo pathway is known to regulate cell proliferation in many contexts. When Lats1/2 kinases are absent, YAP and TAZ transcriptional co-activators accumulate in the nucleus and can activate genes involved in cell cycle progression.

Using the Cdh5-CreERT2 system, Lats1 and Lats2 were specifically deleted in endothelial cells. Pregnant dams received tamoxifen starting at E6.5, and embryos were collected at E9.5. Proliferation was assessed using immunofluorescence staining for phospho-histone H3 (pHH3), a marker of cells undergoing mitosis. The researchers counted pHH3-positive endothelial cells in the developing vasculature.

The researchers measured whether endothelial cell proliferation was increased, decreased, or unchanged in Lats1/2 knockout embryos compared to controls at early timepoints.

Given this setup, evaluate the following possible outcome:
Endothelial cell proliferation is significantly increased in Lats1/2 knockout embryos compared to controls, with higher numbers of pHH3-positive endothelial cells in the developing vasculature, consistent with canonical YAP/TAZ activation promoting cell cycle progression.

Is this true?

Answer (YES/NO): NO